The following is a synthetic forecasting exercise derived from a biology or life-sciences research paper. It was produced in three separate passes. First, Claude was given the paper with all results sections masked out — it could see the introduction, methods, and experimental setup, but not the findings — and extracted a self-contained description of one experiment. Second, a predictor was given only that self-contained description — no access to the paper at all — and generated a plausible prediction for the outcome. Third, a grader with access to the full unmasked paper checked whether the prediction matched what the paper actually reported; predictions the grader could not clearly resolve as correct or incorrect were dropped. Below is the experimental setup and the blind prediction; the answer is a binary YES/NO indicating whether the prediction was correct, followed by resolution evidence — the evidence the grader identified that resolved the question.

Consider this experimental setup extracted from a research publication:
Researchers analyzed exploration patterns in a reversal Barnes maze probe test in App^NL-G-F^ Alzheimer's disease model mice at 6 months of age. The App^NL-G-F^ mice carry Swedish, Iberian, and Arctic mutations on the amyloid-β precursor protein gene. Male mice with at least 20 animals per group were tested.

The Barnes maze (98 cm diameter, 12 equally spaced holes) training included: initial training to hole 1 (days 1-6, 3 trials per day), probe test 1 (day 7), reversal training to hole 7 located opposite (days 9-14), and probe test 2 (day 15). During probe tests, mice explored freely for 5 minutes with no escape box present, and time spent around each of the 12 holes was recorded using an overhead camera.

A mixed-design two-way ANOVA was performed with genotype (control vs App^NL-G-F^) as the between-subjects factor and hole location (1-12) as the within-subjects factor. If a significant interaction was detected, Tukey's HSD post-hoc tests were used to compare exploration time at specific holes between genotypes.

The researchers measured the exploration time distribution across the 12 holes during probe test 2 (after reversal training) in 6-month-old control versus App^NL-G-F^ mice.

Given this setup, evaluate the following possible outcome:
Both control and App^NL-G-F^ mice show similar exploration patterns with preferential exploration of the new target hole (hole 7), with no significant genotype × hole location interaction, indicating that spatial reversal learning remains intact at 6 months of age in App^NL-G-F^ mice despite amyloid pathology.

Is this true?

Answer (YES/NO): NO